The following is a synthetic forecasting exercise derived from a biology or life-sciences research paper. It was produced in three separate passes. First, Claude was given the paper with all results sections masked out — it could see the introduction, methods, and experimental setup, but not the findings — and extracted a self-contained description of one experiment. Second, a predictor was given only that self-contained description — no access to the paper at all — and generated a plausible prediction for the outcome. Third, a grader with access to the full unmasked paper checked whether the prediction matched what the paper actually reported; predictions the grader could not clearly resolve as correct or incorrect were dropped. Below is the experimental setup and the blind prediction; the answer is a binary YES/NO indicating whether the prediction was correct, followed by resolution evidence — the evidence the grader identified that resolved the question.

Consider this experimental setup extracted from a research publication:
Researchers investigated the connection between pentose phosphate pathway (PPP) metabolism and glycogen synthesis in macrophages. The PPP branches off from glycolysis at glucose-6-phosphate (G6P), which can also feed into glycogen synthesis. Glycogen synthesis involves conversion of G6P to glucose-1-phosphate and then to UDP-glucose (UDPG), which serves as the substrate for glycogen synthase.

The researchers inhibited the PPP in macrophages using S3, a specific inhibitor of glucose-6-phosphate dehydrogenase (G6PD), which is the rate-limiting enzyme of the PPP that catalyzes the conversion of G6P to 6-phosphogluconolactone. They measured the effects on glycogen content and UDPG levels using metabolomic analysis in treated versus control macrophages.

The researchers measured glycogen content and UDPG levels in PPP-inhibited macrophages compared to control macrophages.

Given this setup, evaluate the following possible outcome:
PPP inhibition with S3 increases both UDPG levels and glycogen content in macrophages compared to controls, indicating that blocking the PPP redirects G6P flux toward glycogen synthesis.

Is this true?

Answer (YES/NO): NO